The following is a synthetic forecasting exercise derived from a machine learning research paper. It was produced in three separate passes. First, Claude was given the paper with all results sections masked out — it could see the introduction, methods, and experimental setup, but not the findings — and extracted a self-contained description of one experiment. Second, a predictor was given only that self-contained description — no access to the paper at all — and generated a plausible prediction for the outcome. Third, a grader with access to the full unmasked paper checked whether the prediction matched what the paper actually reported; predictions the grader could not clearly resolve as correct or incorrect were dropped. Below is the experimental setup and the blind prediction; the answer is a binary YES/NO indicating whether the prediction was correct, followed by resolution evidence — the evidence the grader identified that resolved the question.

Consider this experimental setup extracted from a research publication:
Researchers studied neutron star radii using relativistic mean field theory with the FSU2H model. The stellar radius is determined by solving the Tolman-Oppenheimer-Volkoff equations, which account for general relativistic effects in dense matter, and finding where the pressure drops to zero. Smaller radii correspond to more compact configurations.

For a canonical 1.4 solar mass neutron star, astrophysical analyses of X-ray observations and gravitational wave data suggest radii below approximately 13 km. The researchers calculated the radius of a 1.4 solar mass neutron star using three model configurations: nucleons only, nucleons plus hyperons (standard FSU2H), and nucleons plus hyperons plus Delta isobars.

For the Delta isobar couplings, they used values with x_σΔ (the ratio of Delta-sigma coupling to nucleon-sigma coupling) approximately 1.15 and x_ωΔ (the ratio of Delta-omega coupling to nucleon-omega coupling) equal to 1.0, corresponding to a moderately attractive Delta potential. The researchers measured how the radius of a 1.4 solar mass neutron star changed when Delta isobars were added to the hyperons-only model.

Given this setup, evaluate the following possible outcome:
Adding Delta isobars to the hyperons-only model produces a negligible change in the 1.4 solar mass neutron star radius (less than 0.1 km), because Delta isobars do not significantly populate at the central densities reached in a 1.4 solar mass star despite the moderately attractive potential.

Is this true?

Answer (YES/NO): NO